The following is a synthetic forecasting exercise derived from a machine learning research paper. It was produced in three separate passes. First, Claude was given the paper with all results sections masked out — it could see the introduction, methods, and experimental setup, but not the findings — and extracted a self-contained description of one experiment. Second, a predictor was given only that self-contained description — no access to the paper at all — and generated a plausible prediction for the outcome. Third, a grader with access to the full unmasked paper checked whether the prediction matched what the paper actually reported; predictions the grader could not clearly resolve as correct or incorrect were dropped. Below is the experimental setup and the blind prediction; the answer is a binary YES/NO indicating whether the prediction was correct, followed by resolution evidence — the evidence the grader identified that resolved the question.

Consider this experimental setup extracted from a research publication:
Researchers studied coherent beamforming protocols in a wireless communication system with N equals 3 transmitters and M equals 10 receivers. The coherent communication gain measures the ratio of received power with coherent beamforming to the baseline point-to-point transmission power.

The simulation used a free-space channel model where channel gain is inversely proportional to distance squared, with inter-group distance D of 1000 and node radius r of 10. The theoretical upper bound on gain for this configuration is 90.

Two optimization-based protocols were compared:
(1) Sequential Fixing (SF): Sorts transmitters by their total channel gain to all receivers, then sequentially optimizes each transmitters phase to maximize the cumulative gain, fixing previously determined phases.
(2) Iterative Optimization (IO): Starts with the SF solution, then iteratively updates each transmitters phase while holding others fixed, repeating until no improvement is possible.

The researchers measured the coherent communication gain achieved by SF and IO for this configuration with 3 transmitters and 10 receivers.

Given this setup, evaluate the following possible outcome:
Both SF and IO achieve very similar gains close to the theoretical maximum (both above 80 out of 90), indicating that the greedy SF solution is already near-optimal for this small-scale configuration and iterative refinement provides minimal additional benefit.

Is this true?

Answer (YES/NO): YES